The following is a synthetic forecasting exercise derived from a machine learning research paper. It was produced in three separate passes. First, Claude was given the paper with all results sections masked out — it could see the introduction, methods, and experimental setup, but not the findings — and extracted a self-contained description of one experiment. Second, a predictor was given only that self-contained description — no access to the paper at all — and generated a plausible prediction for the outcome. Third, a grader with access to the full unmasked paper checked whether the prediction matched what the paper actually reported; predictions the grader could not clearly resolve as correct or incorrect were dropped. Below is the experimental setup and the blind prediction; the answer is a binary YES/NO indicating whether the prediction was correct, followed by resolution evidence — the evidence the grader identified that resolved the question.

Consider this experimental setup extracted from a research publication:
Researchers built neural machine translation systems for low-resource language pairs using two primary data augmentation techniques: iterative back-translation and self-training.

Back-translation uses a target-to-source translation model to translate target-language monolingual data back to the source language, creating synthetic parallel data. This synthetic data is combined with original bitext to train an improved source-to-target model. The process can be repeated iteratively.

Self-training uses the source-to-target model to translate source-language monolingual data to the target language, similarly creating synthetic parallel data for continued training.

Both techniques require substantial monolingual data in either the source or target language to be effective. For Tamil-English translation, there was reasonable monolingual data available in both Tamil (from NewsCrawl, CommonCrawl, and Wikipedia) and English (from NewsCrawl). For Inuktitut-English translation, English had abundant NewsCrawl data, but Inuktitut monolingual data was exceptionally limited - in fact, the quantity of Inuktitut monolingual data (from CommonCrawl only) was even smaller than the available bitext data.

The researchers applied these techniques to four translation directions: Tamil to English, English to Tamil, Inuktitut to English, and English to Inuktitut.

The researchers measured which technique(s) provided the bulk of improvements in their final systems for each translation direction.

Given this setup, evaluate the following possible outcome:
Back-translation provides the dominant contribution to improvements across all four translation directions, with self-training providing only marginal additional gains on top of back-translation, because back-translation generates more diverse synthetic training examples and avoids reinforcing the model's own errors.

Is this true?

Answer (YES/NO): NO